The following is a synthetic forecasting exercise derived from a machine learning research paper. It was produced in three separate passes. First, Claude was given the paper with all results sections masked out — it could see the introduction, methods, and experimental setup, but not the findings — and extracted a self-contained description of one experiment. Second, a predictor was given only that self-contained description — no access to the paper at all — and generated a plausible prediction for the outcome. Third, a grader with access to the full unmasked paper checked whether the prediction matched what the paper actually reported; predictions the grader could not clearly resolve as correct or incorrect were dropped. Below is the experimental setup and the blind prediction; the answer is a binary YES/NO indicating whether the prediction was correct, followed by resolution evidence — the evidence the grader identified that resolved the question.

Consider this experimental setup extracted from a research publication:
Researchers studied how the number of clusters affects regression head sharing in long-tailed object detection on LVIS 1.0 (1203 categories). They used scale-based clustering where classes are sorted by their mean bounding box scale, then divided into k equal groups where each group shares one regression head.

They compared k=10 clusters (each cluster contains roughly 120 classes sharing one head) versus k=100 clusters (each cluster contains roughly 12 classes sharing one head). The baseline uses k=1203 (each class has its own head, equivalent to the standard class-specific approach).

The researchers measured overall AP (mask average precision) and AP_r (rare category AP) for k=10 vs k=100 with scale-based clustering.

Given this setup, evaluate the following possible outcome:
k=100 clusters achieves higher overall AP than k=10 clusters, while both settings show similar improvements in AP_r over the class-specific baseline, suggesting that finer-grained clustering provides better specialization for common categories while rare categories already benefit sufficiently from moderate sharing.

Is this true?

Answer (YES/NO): NO